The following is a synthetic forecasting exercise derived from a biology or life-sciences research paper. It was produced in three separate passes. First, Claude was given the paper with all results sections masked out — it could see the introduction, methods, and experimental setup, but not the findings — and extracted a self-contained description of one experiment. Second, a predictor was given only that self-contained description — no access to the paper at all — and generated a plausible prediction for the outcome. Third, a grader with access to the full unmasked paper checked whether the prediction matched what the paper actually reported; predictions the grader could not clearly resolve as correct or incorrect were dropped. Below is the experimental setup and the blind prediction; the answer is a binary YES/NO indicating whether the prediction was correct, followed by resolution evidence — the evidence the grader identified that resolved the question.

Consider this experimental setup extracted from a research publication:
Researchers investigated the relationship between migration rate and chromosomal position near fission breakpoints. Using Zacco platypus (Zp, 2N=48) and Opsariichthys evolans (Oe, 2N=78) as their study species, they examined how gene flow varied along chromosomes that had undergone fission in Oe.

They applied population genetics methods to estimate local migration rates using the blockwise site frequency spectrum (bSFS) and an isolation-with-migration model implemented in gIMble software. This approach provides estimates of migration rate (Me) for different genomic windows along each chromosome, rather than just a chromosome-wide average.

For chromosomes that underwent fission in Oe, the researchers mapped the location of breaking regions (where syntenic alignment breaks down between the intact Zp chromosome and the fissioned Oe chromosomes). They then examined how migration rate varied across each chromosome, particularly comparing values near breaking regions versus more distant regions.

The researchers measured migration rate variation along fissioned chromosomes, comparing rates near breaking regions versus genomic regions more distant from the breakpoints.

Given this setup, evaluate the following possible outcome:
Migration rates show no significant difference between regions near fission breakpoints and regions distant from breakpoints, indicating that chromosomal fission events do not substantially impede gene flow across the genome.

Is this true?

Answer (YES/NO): NO